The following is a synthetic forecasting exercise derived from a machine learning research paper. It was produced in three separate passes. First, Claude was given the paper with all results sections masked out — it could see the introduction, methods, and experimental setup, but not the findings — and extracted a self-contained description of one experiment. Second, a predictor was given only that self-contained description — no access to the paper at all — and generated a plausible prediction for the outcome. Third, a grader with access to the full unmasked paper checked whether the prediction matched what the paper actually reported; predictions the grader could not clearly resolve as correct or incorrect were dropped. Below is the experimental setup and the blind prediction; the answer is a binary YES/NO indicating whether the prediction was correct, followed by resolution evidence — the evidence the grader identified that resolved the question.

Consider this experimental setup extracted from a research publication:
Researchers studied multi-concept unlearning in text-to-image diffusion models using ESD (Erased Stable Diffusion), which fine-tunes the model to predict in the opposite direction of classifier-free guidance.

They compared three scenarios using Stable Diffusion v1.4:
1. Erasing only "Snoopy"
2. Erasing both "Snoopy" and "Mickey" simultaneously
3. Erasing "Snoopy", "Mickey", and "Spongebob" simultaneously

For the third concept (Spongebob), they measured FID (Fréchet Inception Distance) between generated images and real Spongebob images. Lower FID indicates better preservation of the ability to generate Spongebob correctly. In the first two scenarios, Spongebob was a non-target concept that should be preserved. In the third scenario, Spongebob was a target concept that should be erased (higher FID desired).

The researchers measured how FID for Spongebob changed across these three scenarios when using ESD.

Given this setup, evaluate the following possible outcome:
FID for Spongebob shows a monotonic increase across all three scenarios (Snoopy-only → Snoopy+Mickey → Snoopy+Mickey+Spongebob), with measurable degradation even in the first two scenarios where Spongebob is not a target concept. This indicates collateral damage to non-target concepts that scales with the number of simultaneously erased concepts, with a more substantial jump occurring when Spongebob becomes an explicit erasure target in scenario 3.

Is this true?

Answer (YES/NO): NO